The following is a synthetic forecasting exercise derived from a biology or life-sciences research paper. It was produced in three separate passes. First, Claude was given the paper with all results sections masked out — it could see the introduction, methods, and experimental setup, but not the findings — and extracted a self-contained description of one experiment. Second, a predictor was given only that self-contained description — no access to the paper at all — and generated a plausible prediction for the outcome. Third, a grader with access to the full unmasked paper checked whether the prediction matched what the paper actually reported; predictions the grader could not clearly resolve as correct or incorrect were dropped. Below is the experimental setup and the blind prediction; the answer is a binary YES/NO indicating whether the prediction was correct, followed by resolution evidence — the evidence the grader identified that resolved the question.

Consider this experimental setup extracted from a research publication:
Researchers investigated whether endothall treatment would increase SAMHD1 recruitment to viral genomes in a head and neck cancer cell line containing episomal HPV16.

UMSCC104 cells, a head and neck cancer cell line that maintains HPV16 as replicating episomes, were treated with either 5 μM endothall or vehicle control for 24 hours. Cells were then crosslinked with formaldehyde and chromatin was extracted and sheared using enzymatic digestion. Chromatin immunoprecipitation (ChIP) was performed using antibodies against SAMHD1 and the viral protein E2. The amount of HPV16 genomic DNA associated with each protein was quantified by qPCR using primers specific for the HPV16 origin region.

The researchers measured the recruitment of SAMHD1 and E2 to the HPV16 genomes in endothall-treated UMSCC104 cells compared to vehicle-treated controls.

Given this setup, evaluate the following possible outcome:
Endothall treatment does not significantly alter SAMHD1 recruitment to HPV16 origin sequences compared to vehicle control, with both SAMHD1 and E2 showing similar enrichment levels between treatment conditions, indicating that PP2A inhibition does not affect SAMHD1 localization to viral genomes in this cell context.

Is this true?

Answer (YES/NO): NO